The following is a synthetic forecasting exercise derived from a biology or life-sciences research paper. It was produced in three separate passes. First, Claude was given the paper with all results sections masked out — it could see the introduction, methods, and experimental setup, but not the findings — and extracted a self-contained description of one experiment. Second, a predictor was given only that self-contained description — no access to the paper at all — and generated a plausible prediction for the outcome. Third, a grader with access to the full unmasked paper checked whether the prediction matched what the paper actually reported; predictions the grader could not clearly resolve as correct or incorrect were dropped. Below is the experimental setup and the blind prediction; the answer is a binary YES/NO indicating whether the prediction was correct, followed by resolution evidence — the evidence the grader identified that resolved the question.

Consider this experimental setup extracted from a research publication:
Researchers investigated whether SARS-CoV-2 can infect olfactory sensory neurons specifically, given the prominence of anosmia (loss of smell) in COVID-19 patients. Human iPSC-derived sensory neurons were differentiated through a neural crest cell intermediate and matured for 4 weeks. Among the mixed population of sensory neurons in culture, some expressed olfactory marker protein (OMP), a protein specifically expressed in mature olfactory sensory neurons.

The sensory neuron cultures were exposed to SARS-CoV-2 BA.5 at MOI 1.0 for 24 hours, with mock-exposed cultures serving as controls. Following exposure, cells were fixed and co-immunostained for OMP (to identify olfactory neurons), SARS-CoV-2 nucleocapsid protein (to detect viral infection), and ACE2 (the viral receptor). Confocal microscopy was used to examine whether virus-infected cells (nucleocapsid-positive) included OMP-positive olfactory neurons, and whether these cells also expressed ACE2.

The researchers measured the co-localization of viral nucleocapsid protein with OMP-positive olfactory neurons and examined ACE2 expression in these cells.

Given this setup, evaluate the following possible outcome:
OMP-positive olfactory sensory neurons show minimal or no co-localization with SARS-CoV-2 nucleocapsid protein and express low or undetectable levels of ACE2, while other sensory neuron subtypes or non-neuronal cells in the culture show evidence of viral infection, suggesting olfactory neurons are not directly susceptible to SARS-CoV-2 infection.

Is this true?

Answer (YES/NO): NO